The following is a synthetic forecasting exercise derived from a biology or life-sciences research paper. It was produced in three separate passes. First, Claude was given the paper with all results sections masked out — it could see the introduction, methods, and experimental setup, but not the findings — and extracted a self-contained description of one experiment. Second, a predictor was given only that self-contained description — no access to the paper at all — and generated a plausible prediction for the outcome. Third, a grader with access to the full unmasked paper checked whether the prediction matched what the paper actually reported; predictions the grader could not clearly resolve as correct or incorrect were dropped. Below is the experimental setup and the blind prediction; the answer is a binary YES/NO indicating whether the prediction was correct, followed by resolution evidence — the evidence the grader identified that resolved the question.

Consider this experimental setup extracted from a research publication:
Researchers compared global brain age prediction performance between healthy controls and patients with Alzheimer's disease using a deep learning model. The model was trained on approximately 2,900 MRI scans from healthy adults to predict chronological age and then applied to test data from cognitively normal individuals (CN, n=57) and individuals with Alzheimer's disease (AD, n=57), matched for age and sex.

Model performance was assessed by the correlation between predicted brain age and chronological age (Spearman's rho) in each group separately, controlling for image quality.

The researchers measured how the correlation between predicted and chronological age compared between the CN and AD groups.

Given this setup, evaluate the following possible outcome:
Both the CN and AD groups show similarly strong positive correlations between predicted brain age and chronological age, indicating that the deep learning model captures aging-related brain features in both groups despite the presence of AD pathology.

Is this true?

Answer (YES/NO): NO